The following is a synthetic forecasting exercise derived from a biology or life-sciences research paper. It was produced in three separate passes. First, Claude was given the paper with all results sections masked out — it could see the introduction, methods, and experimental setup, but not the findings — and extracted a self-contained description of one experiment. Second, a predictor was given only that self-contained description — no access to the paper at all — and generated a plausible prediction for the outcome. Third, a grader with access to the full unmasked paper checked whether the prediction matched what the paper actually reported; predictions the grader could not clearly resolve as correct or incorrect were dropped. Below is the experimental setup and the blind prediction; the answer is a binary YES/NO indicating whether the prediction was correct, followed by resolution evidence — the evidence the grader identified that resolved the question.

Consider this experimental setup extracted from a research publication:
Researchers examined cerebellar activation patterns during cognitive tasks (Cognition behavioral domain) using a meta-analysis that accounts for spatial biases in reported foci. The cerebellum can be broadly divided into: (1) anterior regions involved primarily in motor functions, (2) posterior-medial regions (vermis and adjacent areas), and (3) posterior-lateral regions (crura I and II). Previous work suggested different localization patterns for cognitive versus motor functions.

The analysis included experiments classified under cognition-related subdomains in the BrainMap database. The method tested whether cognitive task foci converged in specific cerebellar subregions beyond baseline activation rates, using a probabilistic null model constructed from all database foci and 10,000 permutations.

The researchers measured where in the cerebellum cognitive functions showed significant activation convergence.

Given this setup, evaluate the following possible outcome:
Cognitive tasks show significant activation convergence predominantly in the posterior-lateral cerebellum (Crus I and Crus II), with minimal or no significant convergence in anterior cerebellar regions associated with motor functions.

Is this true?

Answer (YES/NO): NO